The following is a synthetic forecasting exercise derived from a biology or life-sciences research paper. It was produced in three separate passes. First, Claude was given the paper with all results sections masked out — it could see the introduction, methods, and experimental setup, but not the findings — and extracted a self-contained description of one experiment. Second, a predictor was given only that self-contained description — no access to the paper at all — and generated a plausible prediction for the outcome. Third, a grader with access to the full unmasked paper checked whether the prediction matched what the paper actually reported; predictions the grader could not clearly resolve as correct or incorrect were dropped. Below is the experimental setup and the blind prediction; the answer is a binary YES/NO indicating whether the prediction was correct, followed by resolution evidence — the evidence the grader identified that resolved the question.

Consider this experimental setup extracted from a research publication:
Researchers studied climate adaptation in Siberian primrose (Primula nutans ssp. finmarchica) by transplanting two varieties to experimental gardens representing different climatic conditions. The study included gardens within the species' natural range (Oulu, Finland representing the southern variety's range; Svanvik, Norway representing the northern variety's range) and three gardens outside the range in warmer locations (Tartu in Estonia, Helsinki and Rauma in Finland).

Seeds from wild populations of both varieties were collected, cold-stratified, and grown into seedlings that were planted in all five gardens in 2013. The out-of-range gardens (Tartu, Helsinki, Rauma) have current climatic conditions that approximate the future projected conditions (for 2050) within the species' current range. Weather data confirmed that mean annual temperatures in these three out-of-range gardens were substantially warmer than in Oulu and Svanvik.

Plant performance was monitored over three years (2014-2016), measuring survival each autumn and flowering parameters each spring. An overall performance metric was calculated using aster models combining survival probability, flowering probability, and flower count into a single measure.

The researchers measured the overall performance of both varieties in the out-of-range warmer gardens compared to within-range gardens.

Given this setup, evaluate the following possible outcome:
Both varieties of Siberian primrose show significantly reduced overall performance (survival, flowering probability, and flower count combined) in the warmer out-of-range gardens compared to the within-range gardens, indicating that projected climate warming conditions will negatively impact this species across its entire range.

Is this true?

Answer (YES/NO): NO